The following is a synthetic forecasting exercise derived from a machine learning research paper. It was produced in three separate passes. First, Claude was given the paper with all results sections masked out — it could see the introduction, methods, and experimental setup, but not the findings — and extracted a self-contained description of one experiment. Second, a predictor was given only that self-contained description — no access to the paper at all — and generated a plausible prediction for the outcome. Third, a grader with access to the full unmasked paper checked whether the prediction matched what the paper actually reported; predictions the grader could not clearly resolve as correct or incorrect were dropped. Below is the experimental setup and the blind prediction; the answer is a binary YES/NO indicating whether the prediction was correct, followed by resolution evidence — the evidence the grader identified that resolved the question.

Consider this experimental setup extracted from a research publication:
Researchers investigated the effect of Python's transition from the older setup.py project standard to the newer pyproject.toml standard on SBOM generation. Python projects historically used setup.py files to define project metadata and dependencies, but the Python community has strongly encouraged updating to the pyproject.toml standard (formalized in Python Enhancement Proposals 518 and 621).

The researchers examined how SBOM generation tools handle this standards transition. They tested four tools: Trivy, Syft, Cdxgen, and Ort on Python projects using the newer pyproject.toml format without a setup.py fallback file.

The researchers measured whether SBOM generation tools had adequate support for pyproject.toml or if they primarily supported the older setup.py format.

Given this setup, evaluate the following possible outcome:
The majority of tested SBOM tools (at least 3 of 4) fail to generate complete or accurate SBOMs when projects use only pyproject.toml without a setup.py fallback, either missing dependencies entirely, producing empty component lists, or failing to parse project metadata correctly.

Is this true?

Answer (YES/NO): YES